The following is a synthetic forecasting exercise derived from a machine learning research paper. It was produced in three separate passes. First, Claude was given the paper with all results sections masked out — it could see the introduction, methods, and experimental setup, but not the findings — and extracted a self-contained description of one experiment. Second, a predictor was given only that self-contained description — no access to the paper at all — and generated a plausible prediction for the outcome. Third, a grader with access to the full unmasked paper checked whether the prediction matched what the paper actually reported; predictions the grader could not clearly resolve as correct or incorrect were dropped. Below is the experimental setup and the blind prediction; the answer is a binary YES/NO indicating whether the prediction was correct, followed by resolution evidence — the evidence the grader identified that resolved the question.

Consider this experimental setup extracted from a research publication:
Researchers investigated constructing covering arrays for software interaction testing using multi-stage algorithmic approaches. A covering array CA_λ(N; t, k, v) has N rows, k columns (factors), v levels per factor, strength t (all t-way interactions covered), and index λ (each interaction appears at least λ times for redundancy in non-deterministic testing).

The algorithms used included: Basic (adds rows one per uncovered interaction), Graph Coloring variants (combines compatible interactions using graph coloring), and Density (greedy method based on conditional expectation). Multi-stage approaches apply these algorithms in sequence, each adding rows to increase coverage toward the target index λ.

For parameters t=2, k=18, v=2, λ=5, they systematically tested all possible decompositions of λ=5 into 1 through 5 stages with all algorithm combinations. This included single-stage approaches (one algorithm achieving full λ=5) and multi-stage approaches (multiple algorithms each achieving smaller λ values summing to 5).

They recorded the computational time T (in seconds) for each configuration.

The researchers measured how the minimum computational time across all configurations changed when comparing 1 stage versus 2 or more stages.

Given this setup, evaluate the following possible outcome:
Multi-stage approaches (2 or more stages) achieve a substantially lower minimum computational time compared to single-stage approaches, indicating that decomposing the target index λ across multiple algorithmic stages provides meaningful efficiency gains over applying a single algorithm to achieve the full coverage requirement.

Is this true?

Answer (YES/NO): YES